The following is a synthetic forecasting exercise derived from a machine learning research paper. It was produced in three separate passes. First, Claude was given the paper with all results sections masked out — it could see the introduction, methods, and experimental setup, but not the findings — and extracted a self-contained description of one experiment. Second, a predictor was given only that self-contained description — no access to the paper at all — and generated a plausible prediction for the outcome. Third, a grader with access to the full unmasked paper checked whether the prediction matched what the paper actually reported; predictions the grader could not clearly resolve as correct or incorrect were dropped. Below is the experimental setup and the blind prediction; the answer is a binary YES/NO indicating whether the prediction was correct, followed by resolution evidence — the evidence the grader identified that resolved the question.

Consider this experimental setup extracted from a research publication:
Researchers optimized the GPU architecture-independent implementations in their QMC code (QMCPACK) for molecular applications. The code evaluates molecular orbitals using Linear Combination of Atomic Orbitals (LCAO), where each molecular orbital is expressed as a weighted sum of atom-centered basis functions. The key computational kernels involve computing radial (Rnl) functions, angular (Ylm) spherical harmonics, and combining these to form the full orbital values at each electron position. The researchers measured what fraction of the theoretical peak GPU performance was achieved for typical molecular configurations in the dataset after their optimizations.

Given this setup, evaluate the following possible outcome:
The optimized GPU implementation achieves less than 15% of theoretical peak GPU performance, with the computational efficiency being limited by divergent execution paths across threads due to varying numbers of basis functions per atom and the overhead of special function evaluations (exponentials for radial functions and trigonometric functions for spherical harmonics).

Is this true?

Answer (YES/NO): NO